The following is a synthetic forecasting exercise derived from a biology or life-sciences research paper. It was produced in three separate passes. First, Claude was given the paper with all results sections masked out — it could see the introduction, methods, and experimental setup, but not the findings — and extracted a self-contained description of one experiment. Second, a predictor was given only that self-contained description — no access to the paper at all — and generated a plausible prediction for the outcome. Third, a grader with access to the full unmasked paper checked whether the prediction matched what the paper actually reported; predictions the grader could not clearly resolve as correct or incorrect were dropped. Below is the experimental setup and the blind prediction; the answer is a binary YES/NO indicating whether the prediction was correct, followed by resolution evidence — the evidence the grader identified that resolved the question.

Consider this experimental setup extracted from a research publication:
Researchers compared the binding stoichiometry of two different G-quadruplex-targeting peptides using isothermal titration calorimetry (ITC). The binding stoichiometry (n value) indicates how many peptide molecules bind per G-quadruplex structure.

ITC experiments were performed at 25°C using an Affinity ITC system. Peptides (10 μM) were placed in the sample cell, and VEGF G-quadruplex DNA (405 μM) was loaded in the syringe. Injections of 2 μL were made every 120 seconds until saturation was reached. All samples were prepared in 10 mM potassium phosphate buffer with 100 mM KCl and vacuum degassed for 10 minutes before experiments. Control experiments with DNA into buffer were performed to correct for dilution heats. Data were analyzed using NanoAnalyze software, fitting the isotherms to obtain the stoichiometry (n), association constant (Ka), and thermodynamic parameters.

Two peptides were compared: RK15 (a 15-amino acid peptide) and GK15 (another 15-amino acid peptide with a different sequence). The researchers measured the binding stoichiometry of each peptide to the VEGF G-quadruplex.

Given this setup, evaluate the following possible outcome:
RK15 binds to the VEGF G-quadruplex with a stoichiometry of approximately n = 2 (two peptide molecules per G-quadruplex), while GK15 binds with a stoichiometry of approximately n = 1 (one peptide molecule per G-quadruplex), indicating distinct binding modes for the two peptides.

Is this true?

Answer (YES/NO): NO